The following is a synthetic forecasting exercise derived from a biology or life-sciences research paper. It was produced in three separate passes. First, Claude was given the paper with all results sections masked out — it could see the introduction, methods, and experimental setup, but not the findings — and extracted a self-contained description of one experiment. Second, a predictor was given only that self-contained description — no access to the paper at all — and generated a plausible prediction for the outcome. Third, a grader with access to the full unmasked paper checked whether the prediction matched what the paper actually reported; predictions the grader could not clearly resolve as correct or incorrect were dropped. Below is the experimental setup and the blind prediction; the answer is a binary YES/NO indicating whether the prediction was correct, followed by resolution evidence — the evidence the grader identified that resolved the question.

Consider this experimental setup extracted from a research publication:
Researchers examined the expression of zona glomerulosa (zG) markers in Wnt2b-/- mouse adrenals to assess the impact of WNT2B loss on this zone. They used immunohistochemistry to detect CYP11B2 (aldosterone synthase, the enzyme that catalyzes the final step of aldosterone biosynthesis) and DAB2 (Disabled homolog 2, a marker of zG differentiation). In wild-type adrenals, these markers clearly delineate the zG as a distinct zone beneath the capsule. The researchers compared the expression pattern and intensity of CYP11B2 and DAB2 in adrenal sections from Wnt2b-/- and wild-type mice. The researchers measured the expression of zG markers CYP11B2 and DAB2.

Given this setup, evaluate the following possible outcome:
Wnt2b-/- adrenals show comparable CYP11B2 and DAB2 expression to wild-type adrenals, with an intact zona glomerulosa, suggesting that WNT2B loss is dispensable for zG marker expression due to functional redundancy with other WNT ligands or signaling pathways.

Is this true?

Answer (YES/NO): NO